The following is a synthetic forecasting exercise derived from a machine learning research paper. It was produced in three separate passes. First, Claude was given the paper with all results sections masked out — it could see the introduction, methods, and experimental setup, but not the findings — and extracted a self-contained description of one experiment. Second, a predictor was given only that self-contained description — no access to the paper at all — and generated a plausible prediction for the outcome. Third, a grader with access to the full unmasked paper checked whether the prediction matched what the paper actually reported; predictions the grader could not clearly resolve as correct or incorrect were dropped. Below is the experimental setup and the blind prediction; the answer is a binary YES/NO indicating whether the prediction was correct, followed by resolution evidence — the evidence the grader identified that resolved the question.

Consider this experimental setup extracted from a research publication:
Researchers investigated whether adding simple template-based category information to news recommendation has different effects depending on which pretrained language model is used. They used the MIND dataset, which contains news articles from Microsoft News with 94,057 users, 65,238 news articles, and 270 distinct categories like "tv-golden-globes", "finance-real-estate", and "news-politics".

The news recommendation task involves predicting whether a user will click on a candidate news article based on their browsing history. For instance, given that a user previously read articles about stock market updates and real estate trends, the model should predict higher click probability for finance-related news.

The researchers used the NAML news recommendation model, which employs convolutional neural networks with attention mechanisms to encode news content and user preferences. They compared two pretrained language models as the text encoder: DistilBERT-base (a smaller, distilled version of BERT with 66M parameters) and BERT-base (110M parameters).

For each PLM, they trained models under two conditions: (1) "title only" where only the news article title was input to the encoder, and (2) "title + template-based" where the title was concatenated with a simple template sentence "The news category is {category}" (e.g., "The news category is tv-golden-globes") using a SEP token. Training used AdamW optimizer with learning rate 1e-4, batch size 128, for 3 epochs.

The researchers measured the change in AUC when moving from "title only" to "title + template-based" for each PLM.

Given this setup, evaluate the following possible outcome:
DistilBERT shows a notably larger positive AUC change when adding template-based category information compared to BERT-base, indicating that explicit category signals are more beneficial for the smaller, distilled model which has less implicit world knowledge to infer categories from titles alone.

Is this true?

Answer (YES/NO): YES